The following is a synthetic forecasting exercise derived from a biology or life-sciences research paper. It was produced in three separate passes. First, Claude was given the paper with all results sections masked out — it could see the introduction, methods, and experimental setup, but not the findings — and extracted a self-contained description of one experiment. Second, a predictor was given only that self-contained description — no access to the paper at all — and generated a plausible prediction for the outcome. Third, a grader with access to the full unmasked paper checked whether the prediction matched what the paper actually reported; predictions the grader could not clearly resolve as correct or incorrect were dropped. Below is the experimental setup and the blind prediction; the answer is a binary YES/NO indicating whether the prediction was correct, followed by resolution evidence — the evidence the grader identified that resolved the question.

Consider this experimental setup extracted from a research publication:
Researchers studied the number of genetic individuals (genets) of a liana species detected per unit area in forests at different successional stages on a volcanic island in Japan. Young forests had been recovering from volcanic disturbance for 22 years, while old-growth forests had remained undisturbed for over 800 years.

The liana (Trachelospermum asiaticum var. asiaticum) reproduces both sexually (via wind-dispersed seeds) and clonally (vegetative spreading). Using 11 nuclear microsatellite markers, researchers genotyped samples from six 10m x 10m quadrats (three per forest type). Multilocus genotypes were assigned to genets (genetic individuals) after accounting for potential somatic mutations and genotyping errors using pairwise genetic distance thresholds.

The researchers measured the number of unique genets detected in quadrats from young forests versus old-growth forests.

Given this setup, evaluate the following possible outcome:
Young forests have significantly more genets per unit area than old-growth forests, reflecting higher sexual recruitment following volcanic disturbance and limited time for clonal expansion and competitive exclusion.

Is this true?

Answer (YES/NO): NO